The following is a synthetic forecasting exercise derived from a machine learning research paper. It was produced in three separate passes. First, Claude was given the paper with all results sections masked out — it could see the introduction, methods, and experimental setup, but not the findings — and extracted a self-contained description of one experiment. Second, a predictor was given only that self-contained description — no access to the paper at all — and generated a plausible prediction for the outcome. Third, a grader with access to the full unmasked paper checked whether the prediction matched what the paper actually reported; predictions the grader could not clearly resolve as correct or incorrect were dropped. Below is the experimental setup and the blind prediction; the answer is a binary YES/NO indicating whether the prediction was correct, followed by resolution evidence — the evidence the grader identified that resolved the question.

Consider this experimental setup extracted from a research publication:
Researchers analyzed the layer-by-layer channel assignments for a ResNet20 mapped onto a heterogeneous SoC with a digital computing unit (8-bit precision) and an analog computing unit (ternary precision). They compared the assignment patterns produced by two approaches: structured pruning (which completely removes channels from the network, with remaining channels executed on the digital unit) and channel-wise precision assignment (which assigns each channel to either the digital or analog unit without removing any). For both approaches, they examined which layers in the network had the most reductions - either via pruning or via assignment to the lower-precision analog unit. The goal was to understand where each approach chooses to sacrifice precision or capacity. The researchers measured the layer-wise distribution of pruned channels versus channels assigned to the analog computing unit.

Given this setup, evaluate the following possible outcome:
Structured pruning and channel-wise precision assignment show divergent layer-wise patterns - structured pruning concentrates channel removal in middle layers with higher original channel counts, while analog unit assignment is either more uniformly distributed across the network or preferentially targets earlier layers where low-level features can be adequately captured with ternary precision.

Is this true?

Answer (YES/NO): NO